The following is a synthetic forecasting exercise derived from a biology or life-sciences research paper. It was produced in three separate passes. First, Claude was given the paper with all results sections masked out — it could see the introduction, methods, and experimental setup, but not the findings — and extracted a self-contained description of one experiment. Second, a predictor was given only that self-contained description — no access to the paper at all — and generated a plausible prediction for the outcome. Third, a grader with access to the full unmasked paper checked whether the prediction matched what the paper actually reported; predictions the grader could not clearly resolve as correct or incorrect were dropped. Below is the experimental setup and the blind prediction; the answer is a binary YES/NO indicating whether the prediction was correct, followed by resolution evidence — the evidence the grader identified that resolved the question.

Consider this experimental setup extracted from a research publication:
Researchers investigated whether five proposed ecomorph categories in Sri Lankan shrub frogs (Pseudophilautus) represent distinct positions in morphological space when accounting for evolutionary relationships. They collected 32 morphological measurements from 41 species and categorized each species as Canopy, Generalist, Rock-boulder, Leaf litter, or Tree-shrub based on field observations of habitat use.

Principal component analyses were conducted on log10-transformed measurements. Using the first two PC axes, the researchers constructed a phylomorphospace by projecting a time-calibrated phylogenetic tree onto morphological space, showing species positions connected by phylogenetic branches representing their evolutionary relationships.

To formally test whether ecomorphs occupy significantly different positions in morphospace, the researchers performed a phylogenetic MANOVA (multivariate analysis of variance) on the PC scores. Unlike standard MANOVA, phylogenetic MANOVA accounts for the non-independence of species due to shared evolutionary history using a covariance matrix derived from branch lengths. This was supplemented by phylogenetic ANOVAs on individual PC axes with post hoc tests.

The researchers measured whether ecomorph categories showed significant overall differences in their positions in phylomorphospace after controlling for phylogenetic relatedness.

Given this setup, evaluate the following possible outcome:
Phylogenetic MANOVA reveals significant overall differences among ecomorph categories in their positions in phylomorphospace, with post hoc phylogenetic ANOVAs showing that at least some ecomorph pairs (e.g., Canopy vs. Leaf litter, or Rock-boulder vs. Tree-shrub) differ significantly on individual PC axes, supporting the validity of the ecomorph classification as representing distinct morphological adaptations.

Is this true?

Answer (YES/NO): YES